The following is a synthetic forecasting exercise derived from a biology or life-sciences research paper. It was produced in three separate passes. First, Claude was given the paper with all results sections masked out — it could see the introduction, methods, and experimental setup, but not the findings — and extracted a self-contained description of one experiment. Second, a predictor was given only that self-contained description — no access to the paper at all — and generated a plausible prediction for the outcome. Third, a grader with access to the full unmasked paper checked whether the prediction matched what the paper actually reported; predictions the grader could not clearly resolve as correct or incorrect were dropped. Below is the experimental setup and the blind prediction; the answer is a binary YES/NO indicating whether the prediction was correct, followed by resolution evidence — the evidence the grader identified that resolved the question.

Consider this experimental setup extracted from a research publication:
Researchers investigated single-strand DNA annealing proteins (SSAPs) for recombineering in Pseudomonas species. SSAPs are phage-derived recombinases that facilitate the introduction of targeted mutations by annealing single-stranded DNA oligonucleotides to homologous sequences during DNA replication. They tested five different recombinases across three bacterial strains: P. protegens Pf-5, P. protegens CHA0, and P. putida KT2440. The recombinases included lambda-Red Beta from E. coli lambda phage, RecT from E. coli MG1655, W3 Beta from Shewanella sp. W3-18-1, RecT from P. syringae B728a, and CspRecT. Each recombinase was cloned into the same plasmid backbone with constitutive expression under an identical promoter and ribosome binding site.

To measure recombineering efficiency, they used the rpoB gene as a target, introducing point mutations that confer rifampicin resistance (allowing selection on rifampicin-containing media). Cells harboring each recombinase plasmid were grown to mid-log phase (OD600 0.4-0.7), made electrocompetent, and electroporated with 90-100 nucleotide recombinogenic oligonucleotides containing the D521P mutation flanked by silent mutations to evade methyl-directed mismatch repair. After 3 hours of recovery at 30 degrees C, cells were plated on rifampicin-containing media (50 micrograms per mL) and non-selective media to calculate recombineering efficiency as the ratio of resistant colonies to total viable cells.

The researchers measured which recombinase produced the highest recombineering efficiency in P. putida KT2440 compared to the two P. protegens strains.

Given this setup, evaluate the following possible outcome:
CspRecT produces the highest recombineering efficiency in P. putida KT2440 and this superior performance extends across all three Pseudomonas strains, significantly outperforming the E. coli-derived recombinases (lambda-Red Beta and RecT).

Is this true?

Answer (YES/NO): NO